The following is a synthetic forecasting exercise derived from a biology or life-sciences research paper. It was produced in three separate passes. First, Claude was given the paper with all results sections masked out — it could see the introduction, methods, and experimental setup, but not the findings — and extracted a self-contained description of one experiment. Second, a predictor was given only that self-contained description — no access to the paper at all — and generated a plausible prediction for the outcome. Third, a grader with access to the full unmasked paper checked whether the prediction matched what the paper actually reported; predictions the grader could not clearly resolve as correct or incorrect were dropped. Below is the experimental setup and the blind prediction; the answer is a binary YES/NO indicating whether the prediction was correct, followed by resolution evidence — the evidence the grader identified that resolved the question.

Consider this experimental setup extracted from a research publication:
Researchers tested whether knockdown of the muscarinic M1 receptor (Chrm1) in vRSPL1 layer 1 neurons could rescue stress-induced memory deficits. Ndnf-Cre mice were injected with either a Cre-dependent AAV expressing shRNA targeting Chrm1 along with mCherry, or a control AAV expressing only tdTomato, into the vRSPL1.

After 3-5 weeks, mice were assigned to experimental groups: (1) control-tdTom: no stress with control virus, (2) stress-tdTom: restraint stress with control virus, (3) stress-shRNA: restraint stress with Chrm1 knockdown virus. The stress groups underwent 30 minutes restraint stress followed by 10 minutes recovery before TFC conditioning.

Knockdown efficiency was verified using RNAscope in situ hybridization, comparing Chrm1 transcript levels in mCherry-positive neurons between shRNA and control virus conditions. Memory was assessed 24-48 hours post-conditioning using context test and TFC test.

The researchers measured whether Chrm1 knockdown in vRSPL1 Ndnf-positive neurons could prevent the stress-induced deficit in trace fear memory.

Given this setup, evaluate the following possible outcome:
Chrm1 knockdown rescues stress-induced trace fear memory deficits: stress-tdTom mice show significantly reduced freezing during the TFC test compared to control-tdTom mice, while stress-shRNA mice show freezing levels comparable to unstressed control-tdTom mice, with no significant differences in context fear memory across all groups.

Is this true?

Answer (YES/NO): NO